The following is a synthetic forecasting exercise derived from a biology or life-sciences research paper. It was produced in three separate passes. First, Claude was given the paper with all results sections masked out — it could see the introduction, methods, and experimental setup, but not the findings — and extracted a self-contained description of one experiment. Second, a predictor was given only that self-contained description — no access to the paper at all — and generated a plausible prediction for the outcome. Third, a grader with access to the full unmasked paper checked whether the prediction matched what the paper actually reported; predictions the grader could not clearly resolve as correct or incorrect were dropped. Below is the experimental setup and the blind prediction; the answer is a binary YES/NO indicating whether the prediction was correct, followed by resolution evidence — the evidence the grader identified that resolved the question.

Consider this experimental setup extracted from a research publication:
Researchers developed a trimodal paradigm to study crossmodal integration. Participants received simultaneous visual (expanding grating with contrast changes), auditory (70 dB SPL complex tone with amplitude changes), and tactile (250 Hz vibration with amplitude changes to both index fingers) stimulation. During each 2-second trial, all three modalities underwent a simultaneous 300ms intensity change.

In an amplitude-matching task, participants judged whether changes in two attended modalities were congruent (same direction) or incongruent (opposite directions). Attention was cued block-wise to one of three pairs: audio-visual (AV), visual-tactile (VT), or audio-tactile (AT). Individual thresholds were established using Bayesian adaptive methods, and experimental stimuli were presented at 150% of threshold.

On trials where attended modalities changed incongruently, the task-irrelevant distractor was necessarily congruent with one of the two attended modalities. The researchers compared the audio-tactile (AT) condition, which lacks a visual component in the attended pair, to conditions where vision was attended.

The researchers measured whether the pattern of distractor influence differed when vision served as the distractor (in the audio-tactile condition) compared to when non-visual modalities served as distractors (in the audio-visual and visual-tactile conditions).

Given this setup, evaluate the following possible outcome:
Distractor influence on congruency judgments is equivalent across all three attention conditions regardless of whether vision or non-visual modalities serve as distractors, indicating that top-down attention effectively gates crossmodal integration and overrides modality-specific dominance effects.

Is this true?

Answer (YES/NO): NO